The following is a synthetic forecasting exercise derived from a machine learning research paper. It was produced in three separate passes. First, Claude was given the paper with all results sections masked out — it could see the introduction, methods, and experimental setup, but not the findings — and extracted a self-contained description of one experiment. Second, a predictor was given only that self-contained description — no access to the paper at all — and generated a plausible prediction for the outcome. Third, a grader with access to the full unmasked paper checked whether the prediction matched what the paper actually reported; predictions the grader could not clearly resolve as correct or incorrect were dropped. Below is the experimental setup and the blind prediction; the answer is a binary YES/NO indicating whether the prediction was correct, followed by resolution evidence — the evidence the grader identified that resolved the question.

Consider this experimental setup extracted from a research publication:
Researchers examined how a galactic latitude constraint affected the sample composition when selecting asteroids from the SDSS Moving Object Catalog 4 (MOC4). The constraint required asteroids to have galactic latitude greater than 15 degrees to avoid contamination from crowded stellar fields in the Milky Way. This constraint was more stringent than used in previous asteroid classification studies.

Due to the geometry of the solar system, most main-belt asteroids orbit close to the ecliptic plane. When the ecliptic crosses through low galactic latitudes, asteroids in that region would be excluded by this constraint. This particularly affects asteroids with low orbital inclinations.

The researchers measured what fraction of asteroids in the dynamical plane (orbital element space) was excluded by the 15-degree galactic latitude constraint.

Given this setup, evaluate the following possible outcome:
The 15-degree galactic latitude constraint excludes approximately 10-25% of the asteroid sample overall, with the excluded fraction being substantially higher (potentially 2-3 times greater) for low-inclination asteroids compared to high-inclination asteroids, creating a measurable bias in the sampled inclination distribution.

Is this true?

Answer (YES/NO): NO